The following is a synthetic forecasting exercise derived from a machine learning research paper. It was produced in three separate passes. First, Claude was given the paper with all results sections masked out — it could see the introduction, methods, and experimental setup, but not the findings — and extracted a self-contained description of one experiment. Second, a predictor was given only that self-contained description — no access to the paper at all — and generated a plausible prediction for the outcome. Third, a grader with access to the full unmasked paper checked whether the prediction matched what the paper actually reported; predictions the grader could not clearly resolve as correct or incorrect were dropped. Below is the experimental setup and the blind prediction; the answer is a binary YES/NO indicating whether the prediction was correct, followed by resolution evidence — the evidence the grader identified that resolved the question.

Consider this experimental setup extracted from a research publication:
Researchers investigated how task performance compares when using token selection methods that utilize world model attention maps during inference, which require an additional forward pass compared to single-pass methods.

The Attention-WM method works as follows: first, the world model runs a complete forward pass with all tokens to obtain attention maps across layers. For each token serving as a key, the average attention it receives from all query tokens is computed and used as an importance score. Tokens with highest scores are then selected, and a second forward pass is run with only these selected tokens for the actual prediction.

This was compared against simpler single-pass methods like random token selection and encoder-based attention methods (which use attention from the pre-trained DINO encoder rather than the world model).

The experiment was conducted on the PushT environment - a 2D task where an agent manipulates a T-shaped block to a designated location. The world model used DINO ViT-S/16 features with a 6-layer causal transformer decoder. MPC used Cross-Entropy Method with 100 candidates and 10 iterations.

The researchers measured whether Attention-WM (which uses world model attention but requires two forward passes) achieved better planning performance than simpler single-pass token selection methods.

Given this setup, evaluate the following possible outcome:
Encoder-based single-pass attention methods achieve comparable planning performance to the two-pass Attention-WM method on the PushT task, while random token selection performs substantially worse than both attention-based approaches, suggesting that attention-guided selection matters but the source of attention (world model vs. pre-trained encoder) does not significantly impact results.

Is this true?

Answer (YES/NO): NO